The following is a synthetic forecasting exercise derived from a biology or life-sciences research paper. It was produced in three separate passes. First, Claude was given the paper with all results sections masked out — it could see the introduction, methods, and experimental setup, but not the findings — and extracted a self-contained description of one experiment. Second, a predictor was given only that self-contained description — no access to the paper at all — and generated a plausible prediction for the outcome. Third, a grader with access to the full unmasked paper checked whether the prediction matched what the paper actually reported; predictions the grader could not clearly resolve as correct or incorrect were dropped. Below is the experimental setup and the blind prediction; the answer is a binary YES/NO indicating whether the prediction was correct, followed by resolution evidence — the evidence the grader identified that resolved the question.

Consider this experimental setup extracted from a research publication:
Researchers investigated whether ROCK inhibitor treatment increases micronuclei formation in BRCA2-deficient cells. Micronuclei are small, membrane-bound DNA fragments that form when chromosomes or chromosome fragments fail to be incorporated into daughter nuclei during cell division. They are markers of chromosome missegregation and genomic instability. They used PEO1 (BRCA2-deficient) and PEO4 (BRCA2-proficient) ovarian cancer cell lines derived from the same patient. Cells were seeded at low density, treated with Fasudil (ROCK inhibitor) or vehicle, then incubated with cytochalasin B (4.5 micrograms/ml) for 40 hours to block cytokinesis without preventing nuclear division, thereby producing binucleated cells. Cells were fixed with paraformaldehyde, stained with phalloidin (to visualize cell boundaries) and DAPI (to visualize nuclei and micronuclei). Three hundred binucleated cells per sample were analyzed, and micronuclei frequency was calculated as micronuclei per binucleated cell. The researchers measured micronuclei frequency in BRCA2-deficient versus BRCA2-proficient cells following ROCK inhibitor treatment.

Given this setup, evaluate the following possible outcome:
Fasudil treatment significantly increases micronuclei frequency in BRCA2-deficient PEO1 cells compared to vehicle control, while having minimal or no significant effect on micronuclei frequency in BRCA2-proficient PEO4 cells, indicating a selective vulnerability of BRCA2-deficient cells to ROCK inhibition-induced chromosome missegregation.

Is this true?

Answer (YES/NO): NO